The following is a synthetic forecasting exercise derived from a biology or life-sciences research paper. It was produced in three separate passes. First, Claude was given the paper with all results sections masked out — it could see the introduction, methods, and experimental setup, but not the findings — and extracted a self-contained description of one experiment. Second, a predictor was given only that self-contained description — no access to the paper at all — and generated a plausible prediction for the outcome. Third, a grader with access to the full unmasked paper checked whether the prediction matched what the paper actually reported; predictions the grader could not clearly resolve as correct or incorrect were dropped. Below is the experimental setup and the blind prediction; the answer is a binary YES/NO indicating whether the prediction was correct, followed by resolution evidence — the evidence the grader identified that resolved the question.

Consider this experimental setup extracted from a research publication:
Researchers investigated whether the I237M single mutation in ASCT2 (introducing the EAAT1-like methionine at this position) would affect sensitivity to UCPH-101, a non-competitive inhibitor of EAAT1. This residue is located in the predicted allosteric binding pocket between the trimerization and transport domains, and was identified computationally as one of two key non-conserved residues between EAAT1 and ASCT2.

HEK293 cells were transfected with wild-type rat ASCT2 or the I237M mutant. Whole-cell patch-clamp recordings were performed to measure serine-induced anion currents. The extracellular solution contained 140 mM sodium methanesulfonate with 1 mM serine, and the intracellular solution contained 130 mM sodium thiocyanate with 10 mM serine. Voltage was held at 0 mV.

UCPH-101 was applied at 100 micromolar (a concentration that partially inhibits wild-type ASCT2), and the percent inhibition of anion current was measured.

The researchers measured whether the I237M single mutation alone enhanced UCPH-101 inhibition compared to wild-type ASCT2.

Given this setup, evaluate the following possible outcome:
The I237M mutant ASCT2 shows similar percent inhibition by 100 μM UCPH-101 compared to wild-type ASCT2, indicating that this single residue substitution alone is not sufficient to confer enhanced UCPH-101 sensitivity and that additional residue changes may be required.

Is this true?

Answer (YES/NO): YES